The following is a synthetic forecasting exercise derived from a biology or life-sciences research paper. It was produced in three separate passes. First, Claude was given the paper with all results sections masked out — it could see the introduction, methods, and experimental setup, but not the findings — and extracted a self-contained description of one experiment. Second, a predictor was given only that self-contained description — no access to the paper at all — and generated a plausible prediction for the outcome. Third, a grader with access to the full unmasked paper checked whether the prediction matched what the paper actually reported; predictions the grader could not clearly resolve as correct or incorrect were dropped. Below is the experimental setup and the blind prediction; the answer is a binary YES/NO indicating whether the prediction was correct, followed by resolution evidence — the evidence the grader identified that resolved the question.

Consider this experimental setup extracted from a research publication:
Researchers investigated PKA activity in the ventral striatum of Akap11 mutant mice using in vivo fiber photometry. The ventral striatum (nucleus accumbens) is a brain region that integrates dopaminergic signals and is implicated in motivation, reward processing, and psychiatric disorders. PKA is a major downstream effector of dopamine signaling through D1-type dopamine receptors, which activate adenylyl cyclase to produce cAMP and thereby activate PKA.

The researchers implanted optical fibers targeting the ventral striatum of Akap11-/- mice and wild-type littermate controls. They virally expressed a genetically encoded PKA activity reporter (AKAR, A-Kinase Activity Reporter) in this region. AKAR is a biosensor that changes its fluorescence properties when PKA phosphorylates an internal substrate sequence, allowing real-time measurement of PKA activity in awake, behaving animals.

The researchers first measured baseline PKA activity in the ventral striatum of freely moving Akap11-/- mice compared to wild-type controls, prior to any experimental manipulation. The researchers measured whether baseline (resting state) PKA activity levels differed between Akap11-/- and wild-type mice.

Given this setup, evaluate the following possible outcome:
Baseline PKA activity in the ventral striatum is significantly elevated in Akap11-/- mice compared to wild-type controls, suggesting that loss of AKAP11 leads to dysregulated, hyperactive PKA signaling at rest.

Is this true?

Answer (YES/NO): YES